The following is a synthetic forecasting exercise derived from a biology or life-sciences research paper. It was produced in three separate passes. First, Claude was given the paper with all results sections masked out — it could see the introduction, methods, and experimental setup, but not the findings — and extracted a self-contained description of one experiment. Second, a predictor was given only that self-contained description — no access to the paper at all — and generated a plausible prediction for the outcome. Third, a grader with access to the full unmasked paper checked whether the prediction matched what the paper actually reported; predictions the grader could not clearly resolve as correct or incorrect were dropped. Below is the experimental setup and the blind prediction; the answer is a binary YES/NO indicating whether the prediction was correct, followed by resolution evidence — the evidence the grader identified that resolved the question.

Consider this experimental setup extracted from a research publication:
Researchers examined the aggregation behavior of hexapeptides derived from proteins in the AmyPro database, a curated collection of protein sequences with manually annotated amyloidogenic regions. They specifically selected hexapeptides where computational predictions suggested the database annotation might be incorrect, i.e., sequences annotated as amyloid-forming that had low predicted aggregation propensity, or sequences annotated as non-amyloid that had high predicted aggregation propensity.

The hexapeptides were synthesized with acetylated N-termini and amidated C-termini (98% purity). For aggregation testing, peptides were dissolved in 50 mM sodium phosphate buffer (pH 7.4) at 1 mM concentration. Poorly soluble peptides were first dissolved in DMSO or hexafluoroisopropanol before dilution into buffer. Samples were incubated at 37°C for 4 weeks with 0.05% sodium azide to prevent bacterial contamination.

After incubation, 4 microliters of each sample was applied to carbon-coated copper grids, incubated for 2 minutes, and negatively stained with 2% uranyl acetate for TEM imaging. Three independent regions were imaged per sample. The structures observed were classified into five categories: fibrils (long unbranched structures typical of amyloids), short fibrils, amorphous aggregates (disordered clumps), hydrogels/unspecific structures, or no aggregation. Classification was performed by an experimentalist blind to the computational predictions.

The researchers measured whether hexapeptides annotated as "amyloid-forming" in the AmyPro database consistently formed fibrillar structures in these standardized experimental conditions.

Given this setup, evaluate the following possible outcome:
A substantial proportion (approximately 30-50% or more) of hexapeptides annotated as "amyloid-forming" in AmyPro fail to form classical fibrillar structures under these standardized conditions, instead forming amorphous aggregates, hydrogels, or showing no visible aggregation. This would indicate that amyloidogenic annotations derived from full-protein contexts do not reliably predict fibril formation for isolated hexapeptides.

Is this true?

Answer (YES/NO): YES